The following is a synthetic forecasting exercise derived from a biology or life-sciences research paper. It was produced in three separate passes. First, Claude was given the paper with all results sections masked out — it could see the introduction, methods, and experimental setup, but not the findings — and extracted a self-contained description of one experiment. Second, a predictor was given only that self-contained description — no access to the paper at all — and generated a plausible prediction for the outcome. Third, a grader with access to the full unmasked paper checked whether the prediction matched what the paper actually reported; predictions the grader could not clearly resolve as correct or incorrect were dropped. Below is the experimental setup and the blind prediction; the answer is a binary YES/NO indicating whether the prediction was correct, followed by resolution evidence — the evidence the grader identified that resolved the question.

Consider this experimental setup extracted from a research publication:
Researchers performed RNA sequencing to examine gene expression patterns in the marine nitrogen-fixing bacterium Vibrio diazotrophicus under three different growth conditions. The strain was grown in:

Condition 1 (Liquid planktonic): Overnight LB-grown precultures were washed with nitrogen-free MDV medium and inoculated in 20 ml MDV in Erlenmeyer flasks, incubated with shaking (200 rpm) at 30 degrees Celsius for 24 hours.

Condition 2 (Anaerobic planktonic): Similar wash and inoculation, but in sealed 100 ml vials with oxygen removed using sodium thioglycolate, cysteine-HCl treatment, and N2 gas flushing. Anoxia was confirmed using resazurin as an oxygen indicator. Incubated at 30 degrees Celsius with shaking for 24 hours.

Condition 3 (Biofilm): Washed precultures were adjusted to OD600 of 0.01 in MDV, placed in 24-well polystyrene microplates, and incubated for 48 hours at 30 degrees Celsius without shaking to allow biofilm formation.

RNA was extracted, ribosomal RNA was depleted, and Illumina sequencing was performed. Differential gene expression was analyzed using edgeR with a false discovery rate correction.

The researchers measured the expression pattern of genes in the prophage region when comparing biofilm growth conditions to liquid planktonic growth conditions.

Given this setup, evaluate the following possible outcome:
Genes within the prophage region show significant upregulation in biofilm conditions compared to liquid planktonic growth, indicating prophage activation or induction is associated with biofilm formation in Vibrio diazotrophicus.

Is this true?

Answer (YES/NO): YES